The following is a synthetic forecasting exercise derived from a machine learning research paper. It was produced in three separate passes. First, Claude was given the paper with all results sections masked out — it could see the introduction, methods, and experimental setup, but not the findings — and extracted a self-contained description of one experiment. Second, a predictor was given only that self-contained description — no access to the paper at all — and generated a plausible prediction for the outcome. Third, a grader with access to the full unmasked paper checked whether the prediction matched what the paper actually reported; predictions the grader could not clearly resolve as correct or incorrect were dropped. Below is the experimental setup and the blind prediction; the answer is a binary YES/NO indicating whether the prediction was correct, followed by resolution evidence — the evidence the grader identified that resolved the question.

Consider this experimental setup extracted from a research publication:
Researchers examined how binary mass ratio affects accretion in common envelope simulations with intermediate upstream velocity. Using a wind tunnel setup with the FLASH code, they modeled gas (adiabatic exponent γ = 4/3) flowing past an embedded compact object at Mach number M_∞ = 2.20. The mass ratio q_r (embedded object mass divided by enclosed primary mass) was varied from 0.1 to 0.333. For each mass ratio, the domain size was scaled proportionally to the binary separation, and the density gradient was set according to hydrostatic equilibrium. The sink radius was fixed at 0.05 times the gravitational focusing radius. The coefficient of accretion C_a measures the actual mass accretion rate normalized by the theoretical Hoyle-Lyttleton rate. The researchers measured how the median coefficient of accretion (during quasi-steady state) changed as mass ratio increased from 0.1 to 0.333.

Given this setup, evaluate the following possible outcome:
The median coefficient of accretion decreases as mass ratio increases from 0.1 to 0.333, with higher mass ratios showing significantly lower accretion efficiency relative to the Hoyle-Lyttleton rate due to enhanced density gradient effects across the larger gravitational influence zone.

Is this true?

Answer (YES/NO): NO